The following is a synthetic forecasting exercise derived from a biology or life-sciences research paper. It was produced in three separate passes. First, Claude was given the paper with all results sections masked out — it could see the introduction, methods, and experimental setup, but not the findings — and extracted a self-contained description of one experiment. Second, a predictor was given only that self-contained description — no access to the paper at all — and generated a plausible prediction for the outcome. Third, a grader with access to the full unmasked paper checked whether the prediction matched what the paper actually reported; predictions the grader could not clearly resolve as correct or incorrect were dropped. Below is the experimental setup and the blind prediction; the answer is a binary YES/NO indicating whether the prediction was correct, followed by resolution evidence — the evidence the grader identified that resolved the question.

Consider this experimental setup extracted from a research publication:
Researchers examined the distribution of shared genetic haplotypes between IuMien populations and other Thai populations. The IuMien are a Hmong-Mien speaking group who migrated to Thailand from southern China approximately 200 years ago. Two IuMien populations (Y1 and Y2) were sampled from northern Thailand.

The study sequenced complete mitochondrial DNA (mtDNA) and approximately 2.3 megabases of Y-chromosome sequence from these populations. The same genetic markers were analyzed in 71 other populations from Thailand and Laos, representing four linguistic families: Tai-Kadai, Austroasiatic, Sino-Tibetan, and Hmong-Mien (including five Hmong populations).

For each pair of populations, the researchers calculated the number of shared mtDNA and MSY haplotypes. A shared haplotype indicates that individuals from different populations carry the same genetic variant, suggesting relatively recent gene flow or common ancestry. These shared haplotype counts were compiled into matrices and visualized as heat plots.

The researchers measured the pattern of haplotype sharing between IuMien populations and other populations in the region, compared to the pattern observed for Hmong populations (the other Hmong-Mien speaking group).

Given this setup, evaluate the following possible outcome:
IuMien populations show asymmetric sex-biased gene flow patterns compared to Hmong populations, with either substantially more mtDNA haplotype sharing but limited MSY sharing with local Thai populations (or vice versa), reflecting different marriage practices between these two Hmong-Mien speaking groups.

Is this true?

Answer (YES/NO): NO